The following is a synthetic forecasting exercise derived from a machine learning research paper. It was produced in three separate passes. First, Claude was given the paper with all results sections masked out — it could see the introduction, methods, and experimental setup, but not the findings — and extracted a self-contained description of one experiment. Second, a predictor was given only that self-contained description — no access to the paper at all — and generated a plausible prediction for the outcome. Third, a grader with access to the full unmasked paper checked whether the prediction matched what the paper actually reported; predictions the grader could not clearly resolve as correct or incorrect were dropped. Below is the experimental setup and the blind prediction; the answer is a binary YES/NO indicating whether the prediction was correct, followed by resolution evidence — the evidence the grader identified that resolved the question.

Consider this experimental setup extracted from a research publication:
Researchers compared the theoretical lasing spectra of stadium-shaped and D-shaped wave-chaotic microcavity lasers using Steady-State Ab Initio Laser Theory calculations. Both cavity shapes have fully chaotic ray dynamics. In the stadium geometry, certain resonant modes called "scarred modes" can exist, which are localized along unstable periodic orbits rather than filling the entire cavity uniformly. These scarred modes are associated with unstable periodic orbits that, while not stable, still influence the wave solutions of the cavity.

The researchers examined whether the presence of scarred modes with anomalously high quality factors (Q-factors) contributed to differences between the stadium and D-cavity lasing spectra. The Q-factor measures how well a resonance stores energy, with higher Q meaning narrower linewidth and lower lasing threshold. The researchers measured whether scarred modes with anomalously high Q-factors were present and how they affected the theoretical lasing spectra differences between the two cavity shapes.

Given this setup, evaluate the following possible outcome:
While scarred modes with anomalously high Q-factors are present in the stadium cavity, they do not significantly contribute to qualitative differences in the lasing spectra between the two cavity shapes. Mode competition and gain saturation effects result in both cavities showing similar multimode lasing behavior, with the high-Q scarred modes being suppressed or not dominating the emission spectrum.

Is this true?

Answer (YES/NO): NO